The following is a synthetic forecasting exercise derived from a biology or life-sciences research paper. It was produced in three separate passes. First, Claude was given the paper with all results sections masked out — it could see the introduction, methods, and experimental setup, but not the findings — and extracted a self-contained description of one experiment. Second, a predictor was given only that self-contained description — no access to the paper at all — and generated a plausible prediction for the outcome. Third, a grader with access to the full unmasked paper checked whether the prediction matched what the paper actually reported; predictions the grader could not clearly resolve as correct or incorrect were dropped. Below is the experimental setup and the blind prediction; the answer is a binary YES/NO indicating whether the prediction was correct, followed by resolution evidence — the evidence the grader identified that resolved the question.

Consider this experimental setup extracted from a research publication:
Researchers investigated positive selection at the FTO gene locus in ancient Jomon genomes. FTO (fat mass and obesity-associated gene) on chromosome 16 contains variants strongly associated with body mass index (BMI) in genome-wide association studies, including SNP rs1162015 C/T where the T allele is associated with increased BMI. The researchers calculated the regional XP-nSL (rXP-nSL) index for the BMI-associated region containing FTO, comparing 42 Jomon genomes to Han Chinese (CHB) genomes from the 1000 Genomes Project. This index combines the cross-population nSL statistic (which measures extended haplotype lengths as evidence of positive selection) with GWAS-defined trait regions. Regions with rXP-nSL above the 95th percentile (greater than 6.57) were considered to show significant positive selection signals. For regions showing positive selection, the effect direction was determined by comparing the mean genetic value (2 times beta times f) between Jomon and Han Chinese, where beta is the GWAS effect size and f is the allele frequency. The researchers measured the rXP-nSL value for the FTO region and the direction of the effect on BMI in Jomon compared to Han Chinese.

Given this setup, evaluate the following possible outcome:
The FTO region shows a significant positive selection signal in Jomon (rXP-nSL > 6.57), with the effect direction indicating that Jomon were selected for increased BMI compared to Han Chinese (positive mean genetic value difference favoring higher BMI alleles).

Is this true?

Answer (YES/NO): YES